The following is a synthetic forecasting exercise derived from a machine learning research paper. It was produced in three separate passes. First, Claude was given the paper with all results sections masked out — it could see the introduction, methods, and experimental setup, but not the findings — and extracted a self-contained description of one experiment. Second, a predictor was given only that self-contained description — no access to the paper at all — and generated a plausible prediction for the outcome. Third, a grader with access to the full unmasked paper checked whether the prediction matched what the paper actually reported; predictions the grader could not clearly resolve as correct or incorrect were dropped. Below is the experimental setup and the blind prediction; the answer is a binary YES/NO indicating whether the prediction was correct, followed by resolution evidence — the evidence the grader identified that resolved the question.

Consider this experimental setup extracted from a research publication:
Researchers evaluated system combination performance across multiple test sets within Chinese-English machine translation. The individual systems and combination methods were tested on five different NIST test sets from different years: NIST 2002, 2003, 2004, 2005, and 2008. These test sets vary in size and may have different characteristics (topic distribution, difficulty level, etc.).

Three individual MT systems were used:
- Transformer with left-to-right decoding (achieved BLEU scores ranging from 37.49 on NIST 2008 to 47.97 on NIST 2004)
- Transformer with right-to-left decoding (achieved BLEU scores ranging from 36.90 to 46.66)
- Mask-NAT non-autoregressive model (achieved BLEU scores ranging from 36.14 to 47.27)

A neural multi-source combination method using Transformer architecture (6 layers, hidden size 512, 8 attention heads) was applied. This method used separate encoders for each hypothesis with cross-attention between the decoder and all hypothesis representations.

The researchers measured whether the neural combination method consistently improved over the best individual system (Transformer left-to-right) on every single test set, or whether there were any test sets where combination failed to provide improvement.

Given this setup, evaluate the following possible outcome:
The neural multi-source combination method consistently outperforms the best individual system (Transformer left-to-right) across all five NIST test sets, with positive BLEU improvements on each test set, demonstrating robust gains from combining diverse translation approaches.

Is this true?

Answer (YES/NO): YES